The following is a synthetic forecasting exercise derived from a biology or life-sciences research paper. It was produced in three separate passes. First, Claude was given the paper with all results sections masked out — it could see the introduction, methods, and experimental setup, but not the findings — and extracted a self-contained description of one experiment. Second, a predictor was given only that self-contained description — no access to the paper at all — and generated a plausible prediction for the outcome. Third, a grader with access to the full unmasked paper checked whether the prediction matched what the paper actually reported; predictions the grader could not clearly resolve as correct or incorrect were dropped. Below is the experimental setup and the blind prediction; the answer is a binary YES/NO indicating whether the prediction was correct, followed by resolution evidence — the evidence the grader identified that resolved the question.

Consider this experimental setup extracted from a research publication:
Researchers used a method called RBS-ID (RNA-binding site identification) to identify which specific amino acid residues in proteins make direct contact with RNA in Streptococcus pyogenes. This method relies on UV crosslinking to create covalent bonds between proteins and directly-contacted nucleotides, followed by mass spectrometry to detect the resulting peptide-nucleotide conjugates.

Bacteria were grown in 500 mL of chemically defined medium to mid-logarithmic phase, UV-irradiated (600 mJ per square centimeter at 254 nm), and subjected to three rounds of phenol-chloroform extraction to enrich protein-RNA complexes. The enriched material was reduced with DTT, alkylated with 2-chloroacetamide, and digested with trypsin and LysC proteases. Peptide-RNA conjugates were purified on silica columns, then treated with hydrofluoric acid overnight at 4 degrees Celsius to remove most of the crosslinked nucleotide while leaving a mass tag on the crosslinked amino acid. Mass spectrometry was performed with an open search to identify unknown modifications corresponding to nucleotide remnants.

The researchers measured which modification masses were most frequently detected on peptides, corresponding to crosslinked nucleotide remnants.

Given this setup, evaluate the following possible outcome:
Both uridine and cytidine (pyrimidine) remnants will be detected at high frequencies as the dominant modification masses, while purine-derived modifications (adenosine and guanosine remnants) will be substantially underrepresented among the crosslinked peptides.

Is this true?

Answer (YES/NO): NO